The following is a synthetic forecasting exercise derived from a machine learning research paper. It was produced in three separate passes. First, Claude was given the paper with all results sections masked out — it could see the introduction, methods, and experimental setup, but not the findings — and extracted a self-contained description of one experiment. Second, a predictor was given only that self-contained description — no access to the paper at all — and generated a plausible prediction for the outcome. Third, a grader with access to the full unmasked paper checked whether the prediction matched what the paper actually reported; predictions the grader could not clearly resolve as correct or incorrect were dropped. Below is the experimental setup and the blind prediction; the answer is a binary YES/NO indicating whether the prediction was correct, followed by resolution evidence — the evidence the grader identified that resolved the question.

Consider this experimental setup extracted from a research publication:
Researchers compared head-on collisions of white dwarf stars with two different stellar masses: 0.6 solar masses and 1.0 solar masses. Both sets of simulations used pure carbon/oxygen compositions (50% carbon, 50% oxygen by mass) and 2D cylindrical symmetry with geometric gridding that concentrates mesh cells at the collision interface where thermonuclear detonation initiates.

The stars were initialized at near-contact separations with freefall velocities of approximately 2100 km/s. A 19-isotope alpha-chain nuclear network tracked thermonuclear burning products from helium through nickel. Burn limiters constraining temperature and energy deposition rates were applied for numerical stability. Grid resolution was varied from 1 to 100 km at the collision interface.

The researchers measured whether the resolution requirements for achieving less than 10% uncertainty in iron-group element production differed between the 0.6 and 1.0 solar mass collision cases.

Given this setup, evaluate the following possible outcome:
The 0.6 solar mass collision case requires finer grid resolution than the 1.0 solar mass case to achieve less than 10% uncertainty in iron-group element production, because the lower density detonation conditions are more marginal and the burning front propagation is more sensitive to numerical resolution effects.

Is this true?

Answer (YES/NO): YES